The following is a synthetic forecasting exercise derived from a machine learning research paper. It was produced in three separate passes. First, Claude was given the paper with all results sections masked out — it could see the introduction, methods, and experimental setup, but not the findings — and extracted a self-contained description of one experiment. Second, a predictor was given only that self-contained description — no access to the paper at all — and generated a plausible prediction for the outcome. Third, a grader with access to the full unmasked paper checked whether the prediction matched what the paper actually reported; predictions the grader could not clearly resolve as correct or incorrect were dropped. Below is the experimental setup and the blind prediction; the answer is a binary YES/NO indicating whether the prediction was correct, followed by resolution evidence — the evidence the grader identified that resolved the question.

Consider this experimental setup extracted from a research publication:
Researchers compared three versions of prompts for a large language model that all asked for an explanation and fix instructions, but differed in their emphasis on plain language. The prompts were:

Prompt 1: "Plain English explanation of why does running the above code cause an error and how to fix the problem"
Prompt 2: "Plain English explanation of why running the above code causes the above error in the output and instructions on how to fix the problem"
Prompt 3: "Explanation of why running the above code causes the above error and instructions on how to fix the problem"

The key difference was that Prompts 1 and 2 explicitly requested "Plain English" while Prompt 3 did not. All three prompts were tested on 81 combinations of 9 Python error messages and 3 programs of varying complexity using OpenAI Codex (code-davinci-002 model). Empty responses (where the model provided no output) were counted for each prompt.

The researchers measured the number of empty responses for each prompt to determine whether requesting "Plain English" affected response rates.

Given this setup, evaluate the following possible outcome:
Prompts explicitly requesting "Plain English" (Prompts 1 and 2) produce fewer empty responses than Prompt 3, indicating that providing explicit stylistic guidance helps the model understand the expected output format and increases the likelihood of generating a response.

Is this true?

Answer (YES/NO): YES